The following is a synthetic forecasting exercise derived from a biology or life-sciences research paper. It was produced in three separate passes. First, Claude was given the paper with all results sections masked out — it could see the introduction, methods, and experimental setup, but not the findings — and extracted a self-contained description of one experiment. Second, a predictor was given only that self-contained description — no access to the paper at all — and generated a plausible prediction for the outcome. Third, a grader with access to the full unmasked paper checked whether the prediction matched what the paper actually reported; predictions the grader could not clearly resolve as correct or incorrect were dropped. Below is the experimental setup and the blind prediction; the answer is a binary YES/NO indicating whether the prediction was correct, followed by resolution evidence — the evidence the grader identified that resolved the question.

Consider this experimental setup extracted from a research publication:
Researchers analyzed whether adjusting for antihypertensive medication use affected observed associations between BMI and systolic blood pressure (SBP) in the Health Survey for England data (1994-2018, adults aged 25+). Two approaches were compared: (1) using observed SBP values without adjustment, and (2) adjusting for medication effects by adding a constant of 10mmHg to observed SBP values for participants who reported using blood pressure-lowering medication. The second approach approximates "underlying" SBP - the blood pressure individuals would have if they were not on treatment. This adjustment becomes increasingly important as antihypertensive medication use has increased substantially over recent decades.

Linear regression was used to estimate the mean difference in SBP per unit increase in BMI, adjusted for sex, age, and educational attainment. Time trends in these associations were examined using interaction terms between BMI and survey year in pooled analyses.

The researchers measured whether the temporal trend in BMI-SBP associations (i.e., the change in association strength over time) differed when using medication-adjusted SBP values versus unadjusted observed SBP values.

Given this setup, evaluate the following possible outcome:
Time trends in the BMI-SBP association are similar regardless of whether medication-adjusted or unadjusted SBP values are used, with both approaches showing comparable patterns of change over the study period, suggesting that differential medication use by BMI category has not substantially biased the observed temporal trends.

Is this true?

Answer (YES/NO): YES